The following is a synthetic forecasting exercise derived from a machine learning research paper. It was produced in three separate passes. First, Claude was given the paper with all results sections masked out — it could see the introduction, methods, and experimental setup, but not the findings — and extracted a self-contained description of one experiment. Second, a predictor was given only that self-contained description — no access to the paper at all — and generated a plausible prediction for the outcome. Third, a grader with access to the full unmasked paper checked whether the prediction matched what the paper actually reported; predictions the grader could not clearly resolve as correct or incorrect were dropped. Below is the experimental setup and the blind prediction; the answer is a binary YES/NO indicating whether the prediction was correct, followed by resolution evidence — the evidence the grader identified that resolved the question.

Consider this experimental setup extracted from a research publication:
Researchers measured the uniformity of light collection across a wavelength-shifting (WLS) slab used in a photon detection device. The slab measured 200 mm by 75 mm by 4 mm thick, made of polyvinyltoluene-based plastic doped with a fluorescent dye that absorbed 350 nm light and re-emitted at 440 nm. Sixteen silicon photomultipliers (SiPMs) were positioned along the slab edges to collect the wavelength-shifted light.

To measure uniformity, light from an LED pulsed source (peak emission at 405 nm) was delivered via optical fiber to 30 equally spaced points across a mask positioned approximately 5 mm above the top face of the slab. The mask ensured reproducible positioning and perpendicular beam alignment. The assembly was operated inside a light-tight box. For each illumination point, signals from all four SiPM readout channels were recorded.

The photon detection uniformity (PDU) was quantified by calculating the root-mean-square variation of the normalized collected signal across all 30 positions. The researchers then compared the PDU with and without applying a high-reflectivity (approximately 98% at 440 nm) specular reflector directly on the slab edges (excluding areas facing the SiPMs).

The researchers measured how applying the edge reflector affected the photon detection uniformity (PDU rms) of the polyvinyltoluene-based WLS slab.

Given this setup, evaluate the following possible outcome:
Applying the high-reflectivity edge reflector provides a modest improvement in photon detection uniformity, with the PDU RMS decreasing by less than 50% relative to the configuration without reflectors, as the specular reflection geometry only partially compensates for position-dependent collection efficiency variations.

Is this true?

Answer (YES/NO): YES